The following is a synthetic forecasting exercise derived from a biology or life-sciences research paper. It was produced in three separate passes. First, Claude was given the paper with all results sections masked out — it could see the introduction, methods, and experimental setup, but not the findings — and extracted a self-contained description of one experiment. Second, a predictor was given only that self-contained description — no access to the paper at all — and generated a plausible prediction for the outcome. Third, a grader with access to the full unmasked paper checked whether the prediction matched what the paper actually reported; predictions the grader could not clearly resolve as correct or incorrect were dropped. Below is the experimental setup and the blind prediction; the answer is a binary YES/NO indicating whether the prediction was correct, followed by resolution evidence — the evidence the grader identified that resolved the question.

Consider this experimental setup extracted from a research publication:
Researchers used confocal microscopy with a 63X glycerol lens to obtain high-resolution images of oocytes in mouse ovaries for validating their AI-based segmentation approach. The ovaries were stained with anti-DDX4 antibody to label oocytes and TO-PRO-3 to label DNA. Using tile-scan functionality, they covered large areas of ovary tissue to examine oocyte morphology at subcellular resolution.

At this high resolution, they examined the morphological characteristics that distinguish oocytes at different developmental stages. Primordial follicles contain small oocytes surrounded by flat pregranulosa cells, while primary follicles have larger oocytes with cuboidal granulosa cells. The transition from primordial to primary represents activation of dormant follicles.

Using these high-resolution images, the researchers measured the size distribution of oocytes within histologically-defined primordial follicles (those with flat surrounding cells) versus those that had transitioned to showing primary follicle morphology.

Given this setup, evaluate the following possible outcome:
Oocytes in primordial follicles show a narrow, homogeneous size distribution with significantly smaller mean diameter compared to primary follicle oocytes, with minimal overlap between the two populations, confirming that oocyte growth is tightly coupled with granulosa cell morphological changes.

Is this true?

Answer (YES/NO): YES